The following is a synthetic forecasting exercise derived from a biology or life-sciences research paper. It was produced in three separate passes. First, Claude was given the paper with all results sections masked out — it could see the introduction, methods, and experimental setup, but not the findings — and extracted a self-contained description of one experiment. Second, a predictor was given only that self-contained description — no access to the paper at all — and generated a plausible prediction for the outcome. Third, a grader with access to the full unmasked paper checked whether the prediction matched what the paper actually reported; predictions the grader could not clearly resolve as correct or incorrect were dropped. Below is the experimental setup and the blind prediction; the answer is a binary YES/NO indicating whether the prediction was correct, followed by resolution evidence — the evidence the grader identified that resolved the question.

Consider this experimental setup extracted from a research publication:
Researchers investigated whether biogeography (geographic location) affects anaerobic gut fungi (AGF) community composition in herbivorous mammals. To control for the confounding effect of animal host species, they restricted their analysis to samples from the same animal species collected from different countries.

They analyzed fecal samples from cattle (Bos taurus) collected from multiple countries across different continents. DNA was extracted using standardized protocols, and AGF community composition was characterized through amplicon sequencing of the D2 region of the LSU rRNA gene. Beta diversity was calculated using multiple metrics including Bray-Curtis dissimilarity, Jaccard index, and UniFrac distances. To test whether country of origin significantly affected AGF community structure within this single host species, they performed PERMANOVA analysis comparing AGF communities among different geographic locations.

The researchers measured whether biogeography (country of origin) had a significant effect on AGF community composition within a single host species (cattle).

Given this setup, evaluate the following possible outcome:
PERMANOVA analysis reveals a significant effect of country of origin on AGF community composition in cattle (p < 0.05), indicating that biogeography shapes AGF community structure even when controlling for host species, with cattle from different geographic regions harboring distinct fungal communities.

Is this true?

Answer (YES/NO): YES